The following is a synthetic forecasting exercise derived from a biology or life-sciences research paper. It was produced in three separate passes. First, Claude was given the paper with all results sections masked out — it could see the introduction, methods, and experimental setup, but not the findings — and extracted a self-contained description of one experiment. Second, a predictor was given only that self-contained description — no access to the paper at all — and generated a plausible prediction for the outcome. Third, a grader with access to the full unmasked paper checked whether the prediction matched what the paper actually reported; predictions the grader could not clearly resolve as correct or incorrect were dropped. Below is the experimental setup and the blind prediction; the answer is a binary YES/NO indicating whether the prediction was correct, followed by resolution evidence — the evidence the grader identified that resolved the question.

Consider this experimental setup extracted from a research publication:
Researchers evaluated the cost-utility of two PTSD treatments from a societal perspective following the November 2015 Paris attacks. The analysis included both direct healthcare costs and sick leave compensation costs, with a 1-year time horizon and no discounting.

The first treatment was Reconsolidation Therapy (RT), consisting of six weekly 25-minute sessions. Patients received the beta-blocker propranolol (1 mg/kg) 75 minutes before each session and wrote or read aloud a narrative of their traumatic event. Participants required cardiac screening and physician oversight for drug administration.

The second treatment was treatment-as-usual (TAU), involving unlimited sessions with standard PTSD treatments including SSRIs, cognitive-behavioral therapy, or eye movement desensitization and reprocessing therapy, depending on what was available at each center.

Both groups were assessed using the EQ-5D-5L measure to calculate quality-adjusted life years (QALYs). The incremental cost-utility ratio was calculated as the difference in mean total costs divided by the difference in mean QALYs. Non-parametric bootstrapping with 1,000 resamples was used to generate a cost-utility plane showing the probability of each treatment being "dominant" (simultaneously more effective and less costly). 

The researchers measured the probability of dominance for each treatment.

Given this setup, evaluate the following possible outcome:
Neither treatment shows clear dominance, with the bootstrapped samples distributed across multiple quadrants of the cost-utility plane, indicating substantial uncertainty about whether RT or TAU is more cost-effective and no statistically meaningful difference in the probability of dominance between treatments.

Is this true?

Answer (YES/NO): NO